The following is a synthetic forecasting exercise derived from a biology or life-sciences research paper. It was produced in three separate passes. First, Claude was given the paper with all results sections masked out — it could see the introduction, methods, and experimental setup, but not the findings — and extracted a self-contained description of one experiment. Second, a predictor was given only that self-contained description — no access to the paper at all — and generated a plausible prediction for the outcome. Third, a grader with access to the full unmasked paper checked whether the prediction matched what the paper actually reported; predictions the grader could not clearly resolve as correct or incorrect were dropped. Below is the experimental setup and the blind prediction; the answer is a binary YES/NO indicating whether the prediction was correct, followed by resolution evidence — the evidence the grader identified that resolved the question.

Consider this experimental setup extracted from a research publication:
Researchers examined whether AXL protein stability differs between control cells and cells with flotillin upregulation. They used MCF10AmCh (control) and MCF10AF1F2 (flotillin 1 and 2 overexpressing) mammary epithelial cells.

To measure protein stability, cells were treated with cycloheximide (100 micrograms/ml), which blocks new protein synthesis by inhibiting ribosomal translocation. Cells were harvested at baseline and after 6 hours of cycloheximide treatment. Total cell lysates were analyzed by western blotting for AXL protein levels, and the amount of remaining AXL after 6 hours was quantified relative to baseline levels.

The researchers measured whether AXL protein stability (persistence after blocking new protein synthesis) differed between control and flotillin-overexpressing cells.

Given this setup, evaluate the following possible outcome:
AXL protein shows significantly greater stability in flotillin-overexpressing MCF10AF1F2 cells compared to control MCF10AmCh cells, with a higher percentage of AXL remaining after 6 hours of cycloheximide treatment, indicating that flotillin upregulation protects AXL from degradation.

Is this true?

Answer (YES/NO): YES